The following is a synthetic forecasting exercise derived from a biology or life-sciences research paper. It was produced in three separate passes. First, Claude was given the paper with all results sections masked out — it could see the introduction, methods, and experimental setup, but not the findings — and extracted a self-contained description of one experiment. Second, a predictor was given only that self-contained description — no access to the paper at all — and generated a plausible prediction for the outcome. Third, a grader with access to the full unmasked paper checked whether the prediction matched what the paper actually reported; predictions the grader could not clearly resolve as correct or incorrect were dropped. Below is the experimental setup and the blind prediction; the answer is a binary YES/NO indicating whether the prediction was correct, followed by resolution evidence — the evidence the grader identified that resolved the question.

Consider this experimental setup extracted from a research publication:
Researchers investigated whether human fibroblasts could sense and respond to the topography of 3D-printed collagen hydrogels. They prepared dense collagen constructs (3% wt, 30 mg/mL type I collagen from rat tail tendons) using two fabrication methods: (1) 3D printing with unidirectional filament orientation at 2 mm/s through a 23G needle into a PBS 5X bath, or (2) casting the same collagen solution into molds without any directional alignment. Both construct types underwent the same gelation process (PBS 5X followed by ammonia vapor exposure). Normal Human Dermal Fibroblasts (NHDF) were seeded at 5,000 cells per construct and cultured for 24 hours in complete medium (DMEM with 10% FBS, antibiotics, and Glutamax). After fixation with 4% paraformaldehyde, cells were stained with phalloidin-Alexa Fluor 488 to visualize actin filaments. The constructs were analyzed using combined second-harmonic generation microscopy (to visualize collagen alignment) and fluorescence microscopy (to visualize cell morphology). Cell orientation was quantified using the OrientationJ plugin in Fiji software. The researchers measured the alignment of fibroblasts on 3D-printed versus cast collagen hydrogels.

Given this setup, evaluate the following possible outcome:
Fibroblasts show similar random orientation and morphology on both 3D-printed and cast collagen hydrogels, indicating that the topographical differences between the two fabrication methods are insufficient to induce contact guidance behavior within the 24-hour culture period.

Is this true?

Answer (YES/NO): NO